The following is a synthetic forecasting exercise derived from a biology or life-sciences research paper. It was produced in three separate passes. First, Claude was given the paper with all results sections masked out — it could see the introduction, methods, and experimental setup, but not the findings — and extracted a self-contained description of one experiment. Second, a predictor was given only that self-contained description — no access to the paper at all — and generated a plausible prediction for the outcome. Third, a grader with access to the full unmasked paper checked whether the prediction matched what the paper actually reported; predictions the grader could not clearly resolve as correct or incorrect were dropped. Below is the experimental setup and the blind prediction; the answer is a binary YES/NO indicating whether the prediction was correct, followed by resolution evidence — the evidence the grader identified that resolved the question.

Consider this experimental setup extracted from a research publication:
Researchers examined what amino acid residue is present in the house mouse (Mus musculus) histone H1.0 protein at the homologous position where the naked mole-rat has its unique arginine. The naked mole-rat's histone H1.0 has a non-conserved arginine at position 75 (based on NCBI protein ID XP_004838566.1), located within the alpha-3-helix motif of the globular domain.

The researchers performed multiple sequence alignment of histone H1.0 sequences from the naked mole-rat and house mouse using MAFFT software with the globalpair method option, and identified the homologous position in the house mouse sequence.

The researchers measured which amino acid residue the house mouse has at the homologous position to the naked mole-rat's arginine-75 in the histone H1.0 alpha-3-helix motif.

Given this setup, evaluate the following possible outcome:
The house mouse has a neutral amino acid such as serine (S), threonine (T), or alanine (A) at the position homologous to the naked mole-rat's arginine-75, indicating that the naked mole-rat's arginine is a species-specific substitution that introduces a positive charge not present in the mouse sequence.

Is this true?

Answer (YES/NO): NO